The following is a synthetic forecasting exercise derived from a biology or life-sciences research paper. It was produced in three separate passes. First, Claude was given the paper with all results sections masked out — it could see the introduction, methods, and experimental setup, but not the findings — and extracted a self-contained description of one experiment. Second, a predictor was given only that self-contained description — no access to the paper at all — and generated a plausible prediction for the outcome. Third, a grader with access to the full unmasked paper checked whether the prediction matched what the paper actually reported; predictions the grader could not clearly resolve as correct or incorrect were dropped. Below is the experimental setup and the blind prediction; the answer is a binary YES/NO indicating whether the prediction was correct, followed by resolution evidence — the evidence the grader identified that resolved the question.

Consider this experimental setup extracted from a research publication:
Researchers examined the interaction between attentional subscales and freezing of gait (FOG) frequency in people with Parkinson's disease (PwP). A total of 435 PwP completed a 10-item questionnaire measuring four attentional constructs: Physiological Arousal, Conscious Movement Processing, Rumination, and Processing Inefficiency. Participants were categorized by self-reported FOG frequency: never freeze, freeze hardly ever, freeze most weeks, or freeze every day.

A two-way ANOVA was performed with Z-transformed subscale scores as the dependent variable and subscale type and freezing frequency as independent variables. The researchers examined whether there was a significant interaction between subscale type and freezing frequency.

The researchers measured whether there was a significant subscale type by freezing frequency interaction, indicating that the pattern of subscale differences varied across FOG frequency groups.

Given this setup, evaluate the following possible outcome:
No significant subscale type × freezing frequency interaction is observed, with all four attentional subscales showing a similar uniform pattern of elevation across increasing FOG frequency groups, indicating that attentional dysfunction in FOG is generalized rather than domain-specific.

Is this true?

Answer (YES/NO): NO